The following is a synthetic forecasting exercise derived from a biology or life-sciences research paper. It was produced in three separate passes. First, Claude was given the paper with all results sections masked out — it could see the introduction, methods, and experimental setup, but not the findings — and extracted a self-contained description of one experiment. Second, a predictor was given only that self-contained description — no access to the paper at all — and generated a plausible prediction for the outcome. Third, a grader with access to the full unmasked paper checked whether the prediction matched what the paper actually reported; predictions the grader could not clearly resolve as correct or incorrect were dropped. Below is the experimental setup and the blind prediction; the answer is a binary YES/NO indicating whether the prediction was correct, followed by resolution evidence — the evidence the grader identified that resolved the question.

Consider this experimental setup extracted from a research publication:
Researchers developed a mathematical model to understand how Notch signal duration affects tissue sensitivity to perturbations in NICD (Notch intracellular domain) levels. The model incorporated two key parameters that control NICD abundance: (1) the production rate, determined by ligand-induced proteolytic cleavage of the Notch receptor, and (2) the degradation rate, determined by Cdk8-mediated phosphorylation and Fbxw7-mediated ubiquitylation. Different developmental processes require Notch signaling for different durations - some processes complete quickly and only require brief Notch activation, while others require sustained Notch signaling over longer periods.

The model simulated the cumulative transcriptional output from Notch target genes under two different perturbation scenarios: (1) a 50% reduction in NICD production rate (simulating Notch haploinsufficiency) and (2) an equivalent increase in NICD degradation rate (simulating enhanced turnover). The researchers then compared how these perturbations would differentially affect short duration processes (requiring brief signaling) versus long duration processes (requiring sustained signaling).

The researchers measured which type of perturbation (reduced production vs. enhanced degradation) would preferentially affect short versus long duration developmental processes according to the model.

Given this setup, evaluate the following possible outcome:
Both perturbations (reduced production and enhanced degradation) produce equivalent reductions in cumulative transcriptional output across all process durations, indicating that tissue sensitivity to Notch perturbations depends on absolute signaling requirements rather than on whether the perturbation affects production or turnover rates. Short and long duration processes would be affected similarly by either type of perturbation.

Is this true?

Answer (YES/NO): NO